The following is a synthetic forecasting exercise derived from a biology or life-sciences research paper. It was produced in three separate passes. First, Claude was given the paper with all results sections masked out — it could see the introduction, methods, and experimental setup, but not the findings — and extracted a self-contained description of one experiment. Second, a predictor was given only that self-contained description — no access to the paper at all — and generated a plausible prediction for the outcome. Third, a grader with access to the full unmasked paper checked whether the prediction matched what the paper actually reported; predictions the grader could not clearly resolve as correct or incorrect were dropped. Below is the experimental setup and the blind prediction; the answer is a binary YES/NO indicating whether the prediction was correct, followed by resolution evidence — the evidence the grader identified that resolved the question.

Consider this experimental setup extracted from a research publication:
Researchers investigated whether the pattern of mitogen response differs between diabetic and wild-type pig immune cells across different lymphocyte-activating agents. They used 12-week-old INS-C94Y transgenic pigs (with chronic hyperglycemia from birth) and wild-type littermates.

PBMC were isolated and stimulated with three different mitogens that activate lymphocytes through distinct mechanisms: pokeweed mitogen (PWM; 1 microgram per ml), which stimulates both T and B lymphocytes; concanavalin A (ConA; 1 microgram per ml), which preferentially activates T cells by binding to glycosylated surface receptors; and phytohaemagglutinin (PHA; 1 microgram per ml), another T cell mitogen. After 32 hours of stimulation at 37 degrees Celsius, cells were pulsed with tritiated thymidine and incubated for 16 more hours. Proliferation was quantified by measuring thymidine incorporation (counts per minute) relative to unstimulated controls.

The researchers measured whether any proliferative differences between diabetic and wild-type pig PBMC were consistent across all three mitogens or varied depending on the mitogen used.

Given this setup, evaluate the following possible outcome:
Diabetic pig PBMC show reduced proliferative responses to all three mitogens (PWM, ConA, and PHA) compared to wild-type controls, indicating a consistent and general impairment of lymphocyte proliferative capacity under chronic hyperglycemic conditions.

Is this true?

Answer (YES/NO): NO